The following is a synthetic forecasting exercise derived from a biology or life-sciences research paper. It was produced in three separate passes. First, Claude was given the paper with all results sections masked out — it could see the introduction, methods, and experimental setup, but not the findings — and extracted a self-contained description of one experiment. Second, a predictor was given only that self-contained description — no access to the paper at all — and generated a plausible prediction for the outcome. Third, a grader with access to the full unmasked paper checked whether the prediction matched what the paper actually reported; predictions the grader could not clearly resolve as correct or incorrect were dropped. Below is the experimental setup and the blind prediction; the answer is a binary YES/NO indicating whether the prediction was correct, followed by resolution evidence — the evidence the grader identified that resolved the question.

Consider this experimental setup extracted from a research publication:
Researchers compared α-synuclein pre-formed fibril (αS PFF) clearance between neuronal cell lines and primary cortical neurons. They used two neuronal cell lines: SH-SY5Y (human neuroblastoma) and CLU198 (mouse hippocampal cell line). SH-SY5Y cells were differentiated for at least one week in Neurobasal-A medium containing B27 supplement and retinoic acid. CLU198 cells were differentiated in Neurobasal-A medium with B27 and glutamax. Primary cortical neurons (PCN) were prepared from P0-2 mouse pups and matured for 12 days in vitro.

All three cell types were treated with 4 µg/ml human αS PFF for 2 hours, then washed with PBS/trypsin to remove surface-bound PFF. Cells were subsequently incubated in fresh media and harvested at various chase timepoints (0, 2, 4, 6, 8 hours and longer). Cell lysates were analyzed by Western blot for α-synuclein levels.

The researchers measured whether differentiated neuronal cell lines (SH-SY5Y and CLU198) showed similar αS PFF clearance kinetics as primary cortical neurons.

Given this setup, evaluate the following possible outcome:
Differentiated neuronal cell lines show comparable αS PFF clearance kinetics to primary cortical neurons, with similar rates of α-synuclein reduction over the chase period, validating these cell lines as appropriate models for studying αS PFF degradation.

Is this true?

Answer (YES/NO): YES